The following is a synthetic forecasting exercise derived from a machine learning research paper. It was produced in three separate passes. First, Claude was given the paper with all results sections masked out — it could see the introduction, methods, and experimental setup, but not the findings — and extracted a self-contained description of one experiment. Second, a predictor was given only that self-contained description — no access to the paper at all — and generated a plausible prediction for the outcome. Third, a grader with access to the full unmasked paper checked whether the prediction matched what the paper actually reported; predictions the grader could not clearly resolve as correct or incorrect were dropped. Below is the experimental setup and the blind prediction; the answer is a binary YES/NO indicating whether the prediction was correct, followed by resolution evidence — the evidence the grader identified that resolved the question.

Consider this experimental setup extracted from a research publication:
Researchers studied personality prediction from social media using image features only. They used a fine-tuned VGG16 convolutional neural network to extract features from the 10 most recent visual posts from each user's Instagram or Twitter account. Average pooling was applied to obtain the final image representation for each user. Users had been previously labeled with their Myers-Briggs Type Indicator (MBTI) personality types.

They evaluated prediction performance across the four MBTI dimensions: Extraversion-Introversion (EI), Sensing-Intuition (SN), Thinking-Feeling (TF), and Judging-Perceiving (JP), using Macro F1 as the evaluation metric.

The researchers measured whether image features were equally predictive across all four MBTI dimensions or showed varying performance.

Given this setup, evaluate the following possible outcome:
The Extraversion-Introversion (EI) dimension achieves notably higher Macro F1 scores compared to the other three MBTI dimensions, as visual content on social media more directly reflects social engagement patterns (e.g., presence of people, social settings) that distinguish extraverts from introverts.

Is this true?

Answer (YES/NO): YES